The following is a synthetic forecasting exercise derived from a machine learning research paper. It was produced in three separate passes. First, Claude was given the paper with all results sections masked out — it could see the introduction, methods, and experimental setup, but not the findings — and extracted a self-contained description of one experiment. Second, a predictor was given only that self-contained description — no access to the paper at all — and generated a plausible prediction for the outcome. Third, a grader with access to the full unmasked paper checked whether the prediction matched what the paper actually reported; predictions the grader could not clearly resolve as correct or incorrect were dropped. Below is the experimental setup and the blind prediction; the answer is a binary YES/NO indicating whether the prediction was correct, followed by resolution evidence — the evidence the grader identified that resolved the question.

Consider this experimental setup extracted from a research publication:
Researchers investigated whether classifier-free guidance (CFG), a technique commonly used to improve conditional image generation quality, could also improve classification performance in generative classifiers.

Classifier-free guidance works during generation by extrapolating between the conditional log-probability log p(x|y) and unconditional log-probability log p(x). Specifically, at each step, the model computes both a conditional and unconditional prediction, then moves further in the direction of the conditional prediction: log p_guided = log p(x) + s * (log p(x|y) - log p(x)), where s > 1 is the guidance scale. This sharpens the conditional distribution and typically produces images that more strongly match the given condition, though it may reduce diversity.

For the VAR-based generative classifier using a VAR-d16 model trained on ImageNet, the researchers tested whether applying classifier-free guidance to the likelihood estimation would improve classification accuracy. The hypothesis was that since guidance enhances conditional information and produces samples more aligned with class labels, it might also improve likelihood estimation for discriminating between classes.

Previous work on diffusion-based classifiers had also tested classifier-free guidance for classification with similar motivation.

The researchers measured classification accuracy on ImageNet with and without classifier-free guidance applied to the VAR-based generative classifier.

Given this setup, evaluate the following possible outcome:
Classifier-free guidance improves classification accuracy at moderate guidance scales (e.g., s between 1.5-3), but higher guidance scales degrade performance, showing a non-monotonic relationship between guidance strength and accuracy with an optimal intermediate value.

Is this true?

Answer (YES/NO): NO